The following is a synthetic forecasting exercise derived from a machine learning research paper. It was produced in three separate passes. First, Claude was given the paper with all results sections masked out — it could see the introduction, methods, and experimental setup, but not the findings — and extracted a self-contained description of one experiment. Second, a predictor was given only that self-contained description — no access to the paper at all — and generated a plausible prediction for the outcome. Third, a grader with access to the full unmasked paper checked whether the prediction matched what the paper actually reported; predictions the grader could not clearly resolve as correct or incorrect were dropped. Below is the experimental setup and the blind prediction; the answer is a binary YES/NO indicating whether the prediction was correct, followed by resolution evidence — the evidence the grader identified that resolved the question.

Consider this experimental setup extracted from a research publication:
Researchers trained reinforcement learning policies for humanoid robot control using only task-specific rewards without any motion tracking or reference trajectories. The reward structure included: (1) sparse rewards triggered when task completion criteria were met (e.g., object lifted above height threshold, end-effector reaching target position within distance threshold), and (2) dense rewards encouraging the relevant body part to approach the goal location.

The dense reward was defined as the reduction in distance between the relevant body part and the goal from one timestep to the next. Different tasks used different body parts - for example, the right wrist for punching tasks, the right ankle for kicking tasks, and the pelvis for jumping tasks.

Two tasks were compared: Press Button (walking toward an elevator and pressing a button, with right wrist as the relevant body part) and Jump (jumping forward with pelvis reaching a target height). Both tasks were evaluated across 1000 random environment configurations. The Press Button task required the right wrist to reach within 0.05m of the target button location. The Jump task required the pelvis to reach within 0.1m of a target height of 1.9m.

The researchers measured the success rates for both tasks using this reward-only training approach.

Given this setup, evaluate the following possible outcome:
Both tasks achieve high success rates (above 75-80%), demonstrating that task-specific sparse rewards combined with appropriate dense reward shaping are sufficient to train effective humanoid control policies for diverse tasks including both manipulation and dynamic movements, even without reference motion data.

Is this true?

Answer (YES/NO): NO